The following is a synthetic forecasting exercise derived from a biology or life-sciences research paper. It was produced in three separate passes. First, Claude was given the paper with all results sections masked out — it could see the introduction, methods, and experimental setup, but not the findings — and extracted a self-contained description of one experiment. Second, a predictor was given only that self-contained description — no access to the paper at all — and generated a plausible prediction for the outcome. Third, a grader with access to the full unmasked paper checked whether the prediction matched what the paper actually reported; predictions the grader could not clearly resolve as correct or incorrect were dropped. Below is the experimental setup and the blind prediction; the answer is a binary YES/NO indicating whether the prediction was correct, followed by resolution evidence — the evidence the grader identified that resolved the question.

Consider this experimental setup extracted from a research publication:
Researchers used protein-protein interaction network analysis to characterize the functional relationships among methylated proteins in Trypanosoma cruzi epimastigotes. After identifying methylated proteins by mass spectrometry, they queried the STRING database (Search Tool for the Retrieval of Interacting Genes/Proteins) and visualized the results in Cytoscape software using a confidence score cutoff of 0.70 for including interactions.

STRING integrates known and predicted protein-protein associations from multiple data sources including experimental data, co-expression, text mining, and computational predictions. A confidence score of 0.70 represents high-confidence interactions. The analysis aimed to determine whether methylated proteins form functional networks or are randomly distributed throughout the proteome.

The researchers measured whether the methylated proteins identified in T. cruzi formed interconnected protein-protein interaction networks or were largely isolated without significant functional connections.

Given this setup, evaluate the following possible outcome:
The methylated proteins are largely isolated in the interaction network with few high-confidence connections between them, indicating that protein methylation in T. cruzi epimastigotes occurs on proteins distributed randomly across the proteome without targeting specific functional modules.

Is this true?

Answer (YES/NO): NO